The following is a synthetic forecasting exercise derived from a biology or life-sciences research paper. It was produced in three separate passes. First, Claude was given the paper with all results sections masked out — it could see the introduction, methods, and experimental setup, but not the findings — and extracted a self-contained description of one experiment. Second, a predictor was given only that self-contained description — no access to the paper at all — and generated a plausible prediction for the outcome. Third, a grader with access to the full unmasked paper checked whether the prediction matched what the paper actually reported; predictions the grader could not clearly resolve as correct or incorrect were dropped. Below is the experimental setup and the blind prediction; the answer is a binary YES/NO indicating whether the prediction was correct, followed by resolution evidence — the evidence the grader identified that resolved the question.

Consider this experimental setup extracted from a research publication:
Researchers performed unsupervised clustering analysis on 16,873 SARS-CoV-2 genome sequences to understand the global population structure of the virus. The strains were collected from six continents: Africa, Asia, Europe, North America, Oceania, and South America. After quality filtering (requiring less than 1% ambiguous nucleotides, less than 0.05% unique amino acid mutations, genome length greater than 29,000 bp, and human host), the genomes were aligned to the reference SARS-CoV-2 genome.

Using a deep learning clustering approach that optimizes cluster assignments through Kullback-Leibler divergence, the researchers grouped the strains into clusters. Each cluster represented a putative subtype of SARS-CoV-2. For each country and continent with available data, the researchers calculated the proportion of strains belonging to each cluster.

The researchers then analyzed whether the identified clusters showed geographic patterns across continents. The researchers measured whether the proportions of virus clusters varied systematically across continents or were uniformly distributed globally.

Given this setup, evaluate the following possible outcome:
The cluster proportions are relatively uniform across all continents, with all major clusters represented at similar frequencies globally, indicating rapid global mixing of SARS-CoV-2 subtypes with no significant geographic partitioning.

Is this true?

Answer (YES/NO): NO